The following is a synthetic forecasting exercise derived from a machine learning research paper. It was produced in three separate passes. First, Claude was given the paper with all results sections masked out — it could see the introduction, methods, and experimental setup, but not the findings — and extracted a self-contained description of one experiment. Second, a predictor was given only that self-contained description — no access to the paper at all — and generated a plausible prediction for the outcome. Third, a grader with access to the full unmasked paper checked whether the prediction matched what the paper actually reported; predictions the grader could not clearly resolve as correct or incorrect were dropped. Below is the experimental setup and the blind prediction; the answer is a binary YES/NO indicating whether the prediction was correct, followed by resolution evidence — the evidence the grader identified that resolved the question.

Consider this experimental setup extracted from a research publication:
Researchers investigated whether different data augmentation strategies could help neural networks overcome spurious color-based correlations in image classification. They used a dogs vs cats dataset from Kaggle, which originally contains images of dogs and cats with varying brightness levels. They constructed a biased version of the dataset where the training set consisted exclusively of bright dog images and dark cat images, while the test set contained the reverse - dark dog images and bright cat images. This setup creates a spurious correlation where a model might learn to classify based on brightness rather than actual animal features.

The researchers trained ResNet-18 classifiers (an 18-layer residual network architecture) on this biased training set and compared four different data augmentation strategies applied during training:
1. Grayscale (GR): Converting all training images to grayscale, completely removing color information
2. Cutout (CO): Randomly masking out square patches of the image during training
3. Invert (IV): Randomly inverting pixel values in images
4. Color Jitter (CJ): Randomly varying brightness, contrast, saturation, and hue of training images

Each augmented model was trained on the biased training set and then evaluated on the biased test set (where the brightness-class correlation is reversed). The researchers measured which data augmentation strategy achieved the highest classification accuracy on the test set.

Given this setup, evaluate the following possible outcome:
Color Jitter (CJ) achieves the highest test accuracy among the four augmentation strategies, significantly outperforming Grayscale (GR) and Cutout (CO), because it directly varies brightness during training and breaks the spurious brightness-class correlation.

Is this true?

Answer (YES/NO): NO